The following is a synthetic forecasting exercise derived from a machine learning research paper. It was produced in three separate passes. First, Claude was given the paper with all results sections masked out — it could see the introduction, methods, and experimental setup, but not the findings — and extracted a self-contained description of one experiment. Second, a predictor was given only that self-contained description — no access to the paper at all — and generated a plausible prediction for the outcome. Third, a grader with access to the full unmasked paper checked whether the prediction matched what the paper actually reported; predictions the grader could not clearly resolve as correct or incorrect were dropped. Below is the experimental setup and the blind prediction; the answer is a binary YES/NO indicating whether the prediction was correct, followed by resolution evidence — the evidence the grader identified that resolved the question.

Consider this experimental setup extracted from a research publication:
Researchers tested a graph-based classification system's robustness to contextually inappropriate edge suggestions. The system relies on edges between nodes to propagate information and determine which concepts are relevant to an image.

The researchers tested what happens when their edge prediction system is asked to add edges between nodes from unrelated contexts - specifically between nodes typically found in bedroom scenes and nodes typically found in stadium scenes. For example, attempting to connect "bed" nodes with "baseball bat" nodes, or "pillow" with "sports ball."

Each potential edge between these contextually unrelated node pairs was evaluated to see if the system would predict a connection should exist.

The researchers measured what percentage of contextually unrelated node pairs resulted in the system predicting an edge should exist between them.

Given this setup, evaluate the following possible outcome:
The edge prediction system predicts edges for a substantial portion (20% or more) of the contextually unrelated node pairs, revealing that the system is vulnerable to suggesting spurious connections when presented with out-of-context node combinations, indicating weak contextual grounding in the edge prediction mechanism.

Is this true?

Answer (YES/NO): YES